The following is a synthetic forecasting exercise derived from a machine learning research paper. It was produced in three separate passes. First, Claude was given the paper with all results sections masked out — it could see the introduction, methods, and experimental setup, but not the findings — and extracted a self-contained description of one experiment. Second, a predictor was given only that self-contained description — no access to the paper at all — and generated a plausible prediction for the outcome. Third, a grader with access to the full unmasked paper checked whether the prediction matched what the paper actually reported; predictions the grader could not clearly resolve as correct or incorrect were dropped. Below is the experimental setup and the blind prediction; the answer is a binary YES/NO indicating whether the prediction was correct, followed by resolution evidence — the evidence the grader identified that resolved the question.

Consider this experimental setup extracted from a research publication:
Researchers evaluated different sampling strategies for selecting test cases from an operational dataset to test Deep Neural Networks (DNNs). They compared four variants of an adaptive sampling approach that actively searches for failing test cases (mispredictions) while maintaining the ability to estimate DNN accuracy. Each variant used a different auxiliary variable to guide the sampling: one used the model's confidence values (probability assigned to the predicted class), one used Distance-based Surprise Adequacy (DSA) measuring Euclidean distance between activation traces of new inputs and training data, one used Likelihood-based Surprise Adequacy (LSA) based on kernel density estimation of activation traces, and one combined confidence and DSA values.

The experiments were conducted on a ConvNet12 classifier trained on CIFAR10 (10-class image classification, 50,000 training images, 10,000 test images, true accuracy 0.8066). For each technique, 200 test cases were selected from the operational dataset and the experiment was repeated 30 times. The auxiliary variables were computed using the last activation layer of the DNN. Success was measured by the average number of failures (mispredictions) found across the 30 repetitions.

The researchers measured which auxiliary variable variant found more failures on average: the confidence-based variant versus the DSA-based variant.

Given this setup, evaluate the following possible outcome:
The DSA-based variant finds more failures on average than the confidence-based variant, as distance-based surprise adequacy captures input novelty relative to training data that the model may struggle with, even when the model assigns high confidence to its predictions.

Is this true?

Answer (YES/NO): NO